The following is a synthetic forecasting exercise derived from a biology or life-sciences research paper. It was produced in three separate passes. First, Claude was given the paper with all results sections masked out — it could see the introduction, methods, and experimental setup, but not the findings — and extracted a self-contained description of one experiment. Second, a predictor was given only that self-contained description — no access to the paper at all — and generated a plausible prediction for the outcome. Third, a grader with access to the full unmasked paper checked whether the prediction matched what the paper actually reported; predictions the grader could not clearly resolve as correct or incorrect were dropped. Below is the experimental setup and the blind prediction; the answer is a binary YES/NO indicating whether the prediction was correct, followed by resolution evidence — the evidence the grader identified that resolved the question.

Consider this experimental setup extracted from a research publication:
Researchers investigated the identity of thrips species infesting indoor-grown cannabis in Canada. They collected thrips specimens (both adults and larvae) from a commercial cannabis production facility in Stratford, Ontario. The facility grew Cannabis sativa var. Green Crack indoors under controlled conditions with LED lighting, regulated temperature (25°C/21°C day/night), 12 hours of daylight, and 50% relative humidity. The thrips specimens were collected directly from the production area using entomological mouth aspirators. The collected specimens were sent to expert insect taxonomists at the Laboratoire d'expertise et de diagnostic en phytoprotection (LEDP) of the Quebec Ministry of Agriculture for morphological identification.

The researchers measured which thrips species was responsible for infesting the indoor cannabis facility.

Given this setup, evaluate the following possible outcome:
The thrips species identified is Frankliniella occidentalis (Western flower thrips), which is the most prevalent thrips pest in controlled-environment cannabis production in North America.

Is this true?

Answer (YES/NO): NO